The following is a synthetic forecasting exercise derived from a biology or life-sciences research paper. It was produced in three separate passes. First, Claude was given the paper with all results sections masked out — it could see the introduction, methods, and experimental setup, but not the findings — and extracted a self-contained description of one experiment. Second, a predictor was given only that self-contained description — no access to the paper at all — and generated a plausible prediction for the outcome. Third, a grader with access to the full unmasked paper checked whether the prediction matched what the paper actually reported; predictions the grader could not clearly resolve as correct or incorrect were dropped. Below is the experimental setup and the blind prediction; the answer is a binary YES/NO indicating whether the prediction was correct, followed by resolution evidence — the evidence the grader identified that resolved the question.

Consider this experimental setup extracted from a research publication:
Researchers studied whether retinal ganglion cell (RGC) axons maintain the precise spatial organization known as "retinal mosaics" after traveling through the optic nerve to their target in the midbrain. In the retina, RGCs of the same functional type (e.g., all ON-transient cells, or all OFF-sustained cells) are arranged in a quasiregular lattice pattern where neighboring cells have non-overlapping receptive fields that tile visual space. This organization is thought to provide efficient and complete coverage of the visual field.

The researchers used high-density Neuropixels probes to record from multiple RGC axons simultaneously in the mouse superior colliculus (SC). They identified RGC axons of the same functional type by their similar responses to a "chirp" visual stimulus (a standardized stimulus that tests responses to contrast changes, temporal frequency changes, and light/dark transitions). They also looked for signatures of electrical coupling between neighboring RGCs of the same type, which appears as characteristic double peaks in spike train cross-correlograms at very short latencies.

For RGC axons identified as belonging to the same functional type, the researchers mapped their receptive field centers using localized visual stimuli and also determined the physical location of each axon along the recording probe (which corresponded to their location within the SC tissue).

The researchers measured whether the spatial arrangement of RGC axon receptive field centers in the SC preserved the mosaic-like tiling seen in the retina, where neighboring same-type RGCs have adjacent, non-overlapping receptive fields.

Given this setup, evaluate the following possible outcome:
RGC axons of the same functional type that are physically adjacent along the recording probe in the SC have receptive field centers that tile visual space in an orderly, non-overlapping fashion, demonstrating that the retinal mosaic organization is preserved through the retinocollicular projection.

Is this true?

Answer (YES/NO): YES